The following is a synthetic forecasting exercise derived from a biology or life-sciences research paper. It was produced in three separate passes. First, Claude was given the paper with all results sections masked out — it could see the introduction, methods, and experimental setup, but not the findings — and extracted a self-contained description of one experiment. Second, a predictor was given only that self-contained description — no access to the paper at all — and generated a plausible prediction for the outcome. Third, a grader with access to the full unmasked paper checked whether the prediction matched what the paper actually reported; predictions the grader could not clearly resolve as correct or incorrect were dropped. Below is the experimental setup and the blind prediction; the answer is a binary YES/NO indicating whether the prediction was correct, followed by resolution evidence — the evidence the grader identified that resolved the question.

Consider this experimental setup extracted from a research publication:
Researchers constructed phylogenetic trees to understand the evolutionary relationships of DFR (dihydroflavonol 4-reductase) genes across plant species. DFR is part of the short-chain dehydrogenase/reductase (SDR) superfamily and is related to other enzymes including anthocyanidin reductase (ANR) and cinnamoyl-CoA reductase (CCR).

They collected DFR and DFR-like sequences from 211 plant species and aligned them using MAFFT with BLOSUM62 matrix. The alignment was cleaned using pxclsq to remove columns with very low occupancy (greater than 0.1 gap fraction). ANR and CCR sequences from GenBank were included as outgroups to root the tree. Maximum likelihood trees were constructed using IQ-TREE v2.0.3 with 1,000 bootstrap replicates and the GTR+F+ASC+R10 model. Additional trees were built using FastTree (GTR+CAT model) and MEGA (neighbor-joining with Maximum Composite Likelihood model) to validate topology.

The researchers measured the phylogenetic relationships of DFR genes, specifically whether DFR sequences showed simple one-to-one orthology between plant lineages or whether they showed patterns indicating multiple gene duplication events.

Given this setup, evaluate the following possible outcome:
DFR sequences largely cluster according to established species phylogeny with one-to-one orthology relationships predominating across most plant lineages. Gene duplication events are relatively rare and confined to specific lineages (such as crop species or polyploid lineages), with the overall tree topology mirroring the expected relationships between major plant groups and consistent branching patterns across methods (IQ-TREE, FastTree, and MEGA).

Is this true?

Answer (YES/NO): NO